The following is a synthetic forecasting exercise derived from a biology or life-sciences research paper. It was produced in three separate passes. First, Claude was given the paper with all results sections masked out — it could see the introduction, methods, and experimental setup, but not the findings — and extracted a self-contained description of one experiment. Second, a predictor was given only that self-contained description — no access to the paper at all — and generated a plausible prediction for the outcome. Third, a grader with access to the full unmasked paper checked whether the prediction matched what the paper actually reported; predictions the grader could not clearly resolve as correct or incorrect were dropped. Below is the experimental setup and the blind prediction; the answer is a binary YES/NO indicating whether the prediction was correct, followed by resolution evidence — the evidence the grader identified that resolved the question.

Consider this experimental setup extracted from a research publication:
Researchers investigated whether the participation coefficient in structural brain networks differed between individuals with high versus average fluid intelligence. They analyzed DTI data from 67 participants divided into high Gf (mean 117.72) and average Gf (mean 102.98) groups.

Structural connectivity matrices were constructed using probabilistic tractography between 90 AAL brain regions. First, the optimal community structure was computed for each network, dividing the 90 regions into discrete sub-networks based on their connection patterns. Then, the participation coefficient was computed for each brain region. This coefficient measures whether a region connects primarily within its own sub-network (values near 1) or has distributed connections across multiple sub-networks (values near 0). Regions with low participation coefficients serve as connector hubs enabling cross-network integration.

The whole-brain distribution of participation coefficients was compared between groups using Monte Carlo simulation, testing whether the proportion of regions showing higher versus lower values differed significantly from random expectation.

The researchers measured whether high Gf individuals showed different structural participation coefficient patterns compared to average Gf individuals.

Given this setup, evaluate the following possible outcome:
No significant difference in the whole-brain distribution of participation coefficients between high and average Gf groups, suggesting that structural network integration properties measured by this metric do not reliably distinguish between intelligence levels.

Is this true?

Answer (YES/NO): NO